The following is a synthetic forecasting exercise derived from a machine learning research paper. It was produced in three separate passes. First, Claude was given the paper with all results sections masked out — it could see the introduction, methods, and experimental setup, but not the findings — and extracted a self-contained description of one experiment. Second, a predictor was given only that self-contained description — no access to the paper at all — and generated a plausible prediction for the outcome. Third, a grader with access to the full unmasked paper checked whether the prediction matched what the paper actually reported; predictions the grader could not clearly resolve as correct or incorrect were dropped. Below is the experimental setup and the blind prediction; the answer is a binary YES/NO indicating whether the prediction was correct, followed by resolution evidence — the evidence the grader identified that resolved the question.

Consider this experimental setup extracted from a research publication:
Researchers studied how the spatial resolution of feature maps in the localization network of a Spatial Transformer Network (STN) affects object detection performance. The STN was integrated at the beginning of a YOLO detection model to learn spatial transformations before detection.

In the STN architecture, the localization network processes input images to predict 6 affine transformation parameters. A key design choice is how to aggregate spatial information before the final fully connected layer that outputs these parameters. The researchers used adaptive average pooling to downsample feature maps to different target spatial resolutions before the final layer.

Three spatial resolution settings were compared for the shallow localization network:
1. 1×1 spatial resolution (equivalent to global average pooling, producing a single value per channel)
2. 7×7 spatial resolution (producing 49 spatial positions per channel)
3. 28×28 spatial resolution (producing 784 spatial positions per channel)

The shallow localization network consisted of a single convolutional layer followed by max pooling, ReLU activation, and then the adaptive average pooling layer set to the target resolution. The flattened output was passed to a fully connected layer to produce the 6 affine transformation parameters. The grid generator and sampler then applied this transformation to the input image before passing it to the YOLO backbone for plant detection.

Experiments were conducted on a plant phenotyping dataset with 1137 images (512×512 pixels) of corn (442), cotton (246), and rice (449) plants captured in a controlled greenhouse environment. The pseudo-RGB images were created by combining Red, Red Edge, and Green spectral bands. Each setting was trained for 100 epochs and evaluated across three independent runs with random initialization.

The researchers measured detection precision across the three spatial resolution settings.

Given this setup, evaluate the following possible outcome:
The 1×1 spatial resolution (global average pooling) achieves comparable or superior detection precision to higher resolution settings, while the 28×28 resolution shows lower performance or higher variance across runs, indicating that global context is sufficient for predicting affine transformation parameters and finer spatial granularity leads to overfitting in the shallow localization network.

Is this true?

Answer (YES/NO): NO